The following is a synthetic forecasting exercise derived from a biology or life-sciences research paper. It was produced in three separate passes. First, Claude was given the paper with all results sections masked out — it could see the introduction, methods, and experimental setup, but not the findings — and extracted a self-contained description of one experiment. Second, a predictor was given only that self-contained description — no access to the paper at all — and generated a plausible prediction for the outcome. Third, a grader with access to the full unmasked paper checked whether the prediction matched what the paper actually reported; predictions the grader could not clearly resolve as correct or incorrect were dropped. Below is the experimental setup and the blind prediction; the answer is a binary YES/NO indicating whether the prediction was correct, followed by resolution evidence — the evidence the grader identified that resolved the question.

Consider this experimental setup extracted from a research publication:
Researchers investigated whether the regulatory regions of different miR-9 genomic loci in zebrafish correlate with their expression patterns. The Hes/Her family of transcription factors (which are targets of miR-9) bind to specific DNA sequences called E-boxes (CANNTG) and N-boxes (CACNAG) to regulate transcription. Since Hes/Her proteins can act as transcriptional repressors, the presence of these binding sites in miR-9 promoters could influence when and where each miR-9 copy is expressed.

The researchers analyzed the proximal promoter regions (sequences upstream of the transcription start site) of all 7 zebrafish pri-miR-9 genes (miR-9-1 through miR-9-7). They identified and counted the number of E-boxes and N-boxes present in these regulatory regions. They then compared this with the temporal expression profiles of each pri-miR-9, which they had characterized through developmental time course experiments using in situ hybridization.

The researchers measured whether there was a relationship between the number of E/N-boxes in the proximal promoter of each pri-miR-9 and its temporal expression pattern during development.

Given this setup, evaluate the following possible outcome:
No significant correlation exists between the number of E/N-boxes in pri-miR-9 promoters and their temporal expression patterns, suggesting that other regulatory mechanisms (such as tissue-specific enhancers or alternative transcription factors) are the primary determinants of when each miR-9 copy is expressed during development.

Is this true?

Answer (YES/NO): NO